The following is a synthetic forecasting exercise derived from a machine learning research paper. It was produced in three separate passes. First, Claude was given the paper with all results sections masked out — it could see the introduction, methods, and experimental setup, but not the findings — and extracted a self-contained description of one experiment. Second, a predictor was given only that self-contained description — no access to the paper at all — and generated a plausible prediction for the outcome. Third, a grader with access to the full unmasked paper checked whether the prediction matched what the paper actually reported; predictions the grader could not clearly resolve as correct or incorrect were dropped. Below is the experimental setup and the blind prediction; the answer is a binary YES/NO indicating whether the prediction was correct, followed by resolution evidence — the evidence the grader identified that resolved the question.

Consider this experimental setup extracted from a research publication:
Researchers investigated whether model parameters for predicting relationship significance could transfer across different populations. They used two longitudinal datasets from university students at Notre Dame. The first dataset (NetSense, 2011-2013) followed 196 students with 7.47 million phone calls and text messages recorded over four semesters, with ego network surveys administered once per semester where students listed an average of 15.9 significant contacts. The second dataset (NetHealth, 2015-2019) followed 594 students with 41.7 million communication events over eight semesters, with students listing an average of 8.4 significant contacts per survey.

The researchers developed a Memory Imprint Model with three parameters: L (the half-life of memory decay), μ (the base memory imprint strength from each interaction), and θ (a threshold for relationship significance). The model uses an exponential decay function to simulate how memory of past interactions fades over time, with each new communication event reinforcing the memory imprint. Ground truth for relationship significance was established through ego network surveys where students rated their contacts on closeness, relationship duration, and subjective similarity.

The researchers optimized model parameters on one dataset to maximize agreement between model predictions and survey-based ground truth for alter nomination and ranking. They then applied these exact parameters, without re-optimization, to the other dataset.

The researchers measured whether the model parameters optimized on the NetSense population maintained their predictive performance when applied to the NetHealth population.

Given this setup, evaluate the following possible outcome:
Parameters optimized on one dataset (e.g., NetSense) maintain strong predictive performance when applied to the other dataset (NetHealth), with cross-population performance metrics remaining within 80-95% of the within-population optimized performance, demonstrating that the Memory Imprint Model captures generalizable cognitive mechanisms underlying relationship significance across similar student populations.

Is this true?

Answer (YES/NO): NO